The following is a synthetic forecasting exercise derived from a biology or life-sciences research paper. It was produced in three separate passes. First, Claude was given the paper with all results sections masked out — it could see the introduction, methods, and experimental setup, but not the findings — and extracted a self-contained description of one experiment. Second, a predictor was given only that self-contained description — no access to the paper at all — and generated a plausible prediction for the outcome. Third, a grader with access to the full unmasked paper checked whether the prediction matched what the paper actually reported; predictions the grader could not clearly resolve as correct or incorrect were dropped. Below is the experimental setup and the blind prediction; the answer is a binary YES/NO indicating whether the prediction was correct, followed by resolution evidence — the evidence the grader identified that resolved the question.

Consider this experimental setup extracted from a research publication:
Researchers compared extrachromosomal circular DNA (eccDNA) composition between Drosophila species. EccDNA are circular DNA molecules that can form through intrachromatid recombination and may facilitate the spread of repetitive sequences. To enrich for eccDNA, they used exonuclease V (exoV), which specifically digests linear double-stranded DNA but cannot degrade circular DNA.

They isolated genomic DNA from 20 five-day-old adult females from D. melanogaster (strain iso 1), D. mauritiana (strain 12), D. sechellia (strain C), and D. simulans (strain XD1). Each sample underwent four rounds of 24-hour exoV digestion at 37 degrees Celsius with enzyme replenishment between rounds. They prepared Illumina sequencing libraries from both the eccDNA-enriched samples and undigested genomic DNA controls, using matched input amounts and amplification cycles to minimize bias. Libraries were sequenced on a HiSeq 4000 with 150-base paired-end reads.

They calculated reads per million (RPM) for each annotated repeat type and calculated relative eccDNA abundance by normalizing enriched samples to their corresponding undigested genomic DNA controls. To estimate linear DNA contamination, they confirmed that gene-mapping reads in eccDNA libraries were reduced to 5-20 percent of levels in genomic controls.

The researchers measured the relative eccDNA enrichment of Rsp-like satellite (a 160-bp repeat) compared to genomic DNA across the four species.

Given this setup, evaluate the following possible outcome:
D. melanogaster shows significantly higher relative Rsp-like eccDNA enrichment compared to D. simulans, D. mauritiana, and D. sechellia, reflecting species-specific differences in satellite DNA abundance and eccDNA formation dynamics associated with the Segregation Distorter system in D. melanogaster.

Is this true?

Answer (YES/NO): NO